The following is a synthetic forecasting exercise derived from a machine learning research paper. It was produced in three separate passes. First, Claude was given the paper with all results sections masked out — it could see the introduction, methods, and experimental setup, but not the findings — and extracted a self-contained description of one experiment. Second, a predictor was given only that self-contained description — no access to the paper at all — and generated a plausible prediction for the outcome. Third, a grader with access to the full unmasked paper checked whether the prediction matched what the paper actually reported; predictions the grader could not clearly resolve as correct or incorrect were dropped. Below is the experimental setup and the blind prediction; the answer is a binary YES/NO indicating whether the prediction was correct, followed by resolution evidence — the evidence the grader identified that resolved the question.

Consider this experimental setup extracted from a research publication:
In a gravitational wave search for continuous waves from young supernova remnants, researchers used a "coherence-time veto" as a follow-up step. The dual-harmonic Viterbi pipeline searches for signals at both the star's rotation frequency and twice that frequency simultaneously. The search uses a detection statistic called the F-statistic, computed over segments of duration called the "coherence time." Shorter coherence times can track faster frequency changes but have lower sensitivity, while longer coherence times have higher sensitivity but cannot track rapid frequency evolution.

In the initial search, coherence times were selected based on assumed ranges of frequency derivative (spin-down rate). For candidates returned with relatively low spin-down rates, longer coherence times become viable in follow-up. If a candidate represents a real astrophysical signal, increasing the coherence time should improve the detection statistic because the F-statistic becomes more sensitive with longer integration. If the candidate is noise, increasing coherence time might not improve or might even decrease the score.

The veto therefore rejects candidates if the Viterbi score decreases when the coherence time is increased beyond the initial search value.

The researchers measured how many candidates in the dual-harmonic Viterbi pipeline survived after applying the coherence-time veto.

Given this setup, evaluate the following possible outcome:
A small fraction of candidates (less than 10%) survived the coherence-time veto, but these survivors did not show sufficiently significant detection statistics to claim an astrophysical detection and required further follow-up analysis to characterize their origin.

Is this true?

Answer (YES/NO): NO